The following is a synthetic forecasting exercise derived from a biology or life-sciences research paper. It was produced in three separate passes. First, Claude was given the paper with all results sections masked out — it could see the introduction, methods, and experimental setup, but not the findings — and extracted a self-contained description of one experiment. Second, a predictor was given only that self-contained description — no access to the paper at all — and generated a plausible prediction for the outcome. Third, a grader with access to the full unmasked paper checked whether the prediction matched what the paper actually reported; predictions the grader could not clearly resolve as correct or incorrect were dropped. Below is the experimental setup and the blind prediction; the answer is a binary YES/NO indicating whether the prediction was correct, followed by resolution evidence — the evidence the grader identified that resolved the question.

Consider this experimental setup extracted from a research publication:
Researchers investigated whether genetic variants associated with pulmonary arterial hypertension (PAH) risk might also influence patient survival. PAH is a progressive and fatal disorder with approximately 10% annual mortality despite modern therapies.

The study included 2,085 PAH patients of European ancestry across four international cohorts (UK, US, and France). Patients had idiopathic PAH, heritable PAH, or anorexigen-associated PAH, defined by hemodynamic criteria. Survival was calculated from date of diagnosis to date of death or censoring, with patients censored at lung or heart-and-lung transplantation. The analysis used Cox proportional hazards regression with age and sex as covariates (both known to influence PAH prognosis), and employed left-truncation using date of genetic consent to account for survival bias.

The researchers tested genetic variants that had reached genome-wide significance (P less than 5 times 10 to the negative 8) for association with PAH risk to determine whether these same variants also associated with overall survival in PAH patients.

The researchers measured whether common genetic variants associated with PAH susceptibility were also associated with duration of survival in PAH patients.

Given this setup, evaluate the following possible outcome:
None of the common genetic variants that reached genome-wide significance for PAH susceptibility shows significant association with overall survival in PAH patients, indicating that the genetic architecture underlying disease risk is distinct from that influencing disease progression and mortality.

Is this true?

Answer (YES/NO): NO